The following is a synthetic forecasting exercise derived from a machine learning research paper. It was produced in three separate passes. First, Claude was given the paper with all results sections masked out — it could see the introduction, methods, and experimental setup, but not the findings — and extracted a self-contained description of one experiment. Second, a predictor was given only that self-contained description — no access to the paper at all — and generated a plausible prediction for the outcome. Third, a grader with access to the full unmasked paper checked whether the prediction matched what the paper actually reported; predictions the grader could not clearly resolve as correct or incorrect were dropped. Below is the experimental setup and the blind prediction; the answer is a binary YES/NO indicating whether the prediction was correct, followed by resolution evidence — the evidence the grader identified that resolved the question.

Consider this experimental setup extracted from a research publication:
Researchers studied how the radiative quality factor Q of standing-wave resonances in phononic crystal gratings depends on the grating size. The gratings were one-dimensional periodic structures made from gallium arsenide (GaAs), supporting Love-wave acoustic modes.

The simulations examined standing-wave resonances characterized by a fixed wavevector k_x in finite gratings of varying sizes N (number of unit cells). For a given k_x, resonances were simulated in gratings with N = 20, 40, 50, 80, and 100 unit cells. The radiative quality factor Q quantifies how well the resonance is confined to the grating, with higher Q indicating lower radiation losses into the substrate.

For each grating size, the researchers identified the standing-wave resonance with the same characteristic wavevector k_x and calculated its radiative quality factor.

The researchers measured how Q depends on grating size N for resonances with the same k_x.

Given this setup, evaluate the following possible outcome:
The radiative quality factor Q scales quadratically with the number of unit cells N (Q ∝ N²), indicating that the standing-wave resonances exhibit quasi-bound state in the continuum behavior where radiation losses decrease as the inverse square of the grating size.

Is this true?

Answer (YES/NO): NO